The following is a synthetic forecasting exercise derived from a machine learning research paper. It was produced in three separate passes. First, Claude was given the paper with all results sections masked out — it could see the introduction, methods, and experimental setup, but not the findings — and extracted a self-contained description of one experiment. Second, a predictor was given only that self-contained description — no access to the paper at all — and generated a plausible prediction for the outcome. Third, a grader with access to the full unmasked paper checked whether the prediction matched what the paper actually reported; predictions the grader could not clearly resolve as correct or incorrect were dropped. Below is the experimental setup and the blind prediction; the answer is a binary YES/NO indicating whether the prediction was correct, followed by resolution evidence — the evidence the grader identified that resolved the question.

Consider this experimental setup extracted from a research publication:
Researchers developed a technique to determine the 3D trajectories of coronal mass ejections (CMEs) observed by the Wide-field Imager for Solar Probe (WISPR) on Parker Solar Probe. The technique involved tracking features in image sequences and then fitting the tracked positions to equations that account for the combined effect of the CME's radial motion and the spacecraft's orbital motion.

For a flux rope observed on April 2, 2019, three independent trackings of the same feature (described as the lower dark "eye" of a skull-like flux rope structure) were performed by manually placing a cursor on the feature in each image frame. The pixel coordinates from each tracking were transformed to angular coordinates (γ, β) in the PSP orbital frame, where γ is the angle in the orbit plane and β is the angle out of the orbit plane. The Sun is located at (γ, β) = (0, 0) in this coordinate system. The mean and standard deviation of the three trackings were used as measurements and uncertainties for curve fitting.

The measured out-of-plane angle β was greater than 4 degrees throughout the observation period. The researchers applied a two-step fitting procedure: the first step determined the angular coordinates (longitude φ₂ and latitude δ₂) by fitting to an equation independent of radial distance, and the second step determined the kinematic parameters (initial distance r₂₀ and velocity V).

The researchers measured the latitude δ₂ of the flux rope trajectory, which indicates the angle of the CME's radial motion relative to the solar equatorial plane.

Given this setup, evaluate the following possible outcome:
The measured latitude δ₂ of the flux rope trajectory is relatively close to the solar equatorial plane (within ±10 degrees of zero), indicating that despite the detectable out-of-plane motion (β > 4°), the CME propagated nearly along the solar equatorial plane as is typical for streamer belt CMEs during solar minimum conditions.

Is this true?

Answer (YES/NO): YES